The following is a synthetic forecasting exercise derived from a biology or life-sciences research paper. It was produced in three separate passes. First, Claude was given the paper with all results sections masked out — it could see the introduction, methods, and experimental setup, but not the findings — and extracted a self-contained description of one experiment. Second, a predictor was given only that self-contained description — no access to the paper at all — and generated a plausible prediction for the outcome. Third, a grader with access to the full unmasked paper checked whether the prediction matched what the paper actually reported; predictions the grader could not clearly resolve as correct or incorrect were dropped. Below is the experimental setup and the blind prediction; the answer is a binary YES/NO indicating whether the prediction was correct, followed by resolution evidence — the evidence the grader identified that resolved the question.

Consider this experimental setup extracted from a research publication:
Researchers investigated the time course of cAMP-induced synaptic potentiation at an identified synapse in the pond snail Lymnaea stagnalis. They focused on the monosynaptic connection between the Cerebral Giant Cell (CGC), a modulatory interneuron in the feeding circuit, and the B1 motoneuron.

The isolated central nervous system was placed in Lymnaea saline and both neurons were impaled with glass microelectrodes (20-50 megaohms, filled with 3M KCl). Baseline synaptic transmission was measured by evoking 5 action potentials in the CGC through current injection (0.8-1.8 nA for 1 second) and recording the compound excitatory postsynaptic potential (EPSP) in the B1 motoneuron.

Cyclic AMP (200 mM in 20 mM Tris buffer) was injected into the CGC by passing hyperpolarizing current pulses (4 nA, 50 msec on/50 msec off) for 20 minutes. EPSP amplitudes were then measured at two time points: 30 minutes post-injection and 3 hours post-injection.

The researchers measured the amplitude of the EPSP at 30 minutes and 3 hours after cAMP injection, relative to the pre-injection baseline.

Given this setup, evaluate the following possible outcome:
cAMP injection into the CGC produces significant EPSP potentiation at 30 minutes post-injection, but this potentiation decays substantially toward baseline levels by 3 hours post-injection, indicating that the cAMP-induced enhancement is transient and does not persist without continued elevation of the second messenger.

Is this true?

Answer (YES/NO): NO